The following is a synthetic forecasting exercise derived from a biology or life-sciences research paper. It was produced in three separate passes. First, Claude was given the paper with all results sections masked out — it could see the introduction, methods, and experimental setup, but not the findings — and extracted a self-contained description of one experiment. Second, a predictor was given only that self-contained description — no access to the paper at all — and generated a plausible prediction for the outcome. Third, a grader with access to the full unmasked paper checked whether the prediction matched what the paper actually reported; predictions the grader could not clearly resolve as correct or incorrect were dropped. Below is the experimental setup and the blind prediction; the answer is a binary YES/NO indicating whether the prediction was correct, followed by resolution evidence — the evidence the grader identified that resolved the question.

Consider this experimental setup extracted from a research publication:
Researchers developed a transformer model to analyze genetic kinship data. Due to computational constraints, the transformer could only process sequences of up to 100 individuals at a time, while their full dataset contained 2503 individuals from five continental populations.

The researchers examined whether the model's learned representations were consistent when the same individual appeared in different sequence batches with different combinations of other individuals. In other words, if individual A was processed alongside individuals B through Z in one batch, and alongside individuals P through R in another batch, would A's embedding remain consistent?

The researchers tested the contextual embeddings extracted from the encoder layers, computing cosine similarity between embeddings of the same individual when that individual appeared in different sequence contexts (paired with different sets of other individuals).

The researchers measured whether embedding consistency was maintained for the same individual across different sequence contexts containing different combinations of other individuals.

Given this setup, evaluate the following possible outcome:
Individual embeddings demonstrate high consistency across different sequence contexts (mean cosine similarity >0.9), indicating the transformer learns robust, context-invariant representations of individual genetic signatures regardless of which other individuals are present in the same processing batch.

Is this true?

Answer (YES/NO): NO